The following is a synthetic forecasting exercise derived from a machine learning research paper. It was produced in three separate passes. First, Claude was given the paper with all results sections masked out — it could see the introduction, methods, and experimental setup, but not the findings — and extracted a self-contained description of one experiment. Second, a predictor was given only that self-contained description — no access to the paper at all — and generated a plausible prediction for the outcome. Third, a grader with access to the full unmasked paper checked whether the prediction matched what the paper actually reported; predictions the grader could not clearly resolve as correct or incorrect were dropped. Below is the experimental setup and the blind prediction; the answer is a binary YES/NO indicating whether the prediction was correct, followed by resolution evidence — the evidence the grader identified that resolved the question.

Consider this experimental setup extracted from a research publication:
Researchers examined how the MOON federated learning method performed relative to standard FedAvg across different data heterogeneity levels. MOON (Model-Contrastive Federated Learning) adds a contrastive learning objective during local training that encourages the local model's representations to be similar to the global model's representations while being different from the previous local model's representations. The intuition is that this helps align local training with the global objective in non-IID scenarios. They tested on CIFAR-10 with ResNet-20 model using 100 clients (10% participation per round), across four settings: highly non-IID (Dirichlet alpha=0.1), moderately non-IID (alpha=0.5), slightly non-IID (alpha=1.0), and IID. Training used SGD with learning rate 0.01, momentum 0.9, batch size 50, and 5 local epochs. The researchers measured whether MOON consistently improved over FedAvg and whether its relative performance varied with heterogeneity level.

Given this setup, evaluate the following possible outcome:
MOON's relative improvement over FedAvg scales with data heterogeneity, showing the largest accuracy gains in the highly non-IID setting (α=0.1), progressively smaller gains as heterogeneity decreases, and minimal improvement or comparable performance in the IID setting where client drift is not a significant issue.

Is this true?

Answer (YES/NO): NO